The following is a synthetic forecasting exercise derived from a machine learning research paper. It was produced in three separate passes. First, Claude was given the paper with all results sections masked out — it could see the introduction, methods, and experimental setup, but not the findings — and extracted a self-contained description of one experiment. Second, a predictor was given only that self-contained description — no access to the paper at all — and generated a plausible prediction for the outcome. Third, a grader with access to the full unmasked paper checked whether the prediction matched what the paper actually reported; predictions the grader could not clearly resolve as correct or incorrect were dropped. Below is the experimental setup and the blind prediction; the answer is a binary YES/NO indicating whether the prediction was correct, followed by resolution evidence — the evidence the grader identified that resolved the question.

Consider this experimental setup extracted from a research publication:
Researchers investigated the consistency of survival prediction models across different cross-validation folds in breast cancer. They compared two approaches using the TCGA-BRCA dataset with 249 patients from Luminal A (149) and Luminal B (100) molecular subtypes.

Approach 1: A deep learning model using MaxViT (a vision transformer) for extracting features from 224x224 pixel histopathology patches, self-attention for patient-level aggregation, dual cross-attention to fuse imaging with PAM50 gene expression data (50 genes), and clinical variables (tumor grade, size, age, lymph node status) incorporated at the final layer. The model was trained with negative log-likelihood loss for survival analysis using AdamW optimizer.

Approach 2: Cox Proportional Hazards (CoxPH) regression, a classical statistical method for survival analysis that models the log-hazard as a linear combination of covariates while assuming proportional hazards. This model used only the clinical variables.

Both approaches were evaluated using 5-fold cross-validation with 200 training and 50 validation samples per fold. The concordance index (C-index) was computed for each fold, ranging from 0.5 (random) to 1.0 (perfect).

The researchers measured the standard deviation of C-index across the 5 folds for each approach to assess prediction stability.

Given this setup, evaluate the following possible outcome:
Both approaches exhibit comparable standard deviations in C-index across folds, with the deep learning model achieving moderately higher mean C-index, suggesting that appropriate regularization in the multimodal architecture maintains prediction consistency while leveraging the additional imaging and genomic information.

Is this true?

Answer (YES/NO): NO